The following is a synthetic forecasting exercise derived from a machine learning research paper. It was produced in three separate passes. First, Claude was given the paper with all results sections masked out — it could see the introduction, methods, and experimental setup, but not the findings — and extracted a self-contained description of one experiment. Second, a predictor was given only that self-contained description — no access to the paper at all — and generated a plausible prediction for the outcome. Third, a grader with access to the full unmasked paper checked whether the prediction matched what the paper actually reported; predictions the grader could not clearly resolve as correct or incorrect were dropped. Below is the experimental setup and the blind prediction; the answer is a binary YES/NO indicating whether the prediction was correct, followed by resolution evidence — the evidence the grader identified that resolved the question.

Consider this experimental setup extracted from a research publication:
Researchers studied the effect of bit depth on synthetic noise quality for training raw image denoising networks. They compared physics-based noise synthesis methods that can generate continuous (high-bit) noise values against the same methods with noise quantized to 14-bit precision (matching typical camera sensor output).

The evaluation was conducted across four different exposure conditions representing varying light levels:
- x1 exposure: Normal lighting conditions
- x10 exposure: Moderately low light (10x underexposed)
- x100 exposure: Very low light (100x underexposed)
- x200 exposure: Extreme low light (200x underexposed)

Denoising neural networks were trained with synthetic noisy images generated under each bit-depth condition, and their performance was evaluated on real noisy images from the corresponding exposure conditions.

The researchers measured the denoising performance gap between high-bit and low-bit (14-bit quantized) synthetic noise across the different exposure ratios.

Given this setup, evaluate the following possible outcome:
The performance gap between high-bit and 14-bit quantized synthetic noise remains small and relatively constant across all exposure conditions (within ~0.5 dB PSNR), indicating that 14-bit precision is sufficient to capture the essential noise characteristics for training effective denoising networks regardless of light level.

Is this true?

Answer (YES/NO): NO